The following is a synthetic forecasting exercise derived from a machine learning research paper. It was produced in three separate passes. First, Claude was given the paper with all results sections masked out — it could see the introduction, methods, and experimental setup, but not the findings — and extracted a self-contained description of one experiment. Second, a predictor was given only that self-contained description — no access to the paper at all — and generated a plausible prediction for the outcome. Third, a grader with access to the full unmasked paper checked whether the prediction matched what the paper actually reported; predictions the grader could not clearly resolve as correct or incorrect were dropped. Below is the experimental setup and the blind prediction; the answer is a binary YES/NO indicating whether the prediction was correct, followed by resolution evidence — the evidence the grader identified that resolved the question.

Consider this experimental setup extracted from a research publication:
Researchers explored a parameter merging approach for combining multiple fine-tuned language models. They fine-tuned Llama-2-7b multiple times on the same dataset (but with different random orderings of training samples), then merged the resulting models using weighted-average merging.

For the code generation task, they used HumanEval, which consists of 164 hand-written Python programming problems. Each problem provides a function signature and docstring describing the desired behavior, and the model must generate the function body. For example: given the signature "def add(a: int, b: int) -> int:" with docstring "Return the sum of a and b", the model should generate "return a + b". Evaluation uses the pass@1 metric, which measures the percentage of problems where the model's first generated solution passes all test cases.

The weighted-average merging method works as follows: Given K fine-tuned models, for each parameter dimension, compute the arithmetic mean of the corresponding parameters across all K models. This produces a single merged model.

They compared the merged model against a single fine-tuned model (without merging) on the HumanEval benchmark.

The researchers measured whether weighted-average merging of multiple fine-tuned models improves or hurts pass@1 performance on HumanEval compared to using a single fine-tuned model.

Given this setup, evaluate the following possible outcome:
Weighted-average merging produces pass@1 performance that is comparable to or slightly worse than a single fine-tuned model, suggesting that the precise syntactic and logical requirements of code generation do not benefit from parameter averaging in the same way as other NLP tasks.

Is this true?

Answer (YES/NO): YES